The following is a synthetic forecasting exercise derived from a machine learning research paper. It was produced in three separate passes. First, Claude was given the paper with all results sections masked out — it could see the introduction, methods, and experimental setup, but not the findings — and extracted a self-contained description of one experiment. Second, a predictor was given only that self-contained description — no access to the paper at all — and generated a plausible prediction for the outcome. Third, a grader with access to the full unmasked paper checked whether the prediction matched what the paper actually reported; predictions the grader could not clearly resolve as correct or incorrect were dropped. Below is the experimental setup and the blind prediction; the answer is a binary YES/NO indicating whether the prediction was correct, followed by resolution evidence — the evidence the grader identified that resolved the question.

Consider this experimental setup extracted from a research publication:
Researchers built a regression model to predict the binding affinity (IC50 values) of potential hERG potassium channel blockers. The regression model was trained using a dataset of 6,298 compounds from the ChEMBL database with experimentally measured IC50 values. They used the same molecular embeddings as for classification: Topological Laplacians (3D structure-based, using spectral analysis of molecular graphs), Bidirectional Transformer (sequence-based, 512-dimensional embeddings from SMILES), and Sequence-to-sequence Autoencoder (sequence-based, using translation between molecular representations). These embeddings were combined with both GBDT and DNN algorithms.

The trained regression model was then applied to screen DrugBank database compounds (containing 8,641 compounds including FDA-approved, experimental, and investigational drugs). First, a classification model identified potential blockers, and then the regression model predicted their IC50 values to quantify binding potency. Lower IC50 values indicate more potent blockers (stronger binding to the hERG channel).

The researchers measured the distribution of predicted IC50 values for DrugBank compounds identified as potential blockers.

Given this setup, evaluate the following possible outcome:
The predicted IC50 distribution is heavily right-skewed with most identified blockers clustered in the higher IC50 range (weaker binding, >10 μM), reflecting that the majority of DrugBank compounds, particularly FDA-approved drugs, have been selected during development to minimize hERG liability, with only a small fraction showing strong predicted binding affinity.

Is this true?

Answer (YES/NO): NO